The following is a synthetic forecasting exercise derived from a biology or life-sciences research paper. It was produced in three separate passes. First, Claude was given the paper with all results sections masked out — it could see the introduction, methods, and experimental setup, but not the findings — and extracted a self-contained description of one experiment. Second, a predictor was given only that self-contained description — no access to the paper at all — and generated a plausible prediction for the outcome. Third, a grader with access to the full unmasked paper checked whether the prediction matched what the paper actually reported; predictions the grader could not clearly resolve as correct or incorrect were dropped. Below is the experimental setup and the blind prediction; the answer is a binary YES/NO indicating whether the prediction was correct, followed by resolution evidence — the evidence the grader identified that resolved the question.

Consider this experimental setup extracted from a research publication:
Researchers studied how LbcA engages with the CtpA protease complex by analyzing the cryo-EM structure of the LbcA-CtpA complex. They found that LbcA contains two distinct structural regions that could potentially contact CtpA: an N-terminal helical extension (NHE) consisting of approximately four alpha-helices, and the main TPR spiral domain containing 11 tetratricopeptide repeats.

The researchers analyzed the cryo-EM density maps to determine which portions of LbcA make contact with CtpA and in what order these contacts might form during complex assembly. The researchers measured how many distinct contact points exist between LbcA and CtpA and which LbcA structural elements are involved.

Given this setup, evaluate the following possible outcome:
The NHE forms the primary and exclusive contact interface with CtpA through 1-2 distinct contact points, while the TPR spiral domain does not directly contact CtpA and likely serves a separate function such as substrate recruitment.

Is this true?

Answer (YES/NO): NO